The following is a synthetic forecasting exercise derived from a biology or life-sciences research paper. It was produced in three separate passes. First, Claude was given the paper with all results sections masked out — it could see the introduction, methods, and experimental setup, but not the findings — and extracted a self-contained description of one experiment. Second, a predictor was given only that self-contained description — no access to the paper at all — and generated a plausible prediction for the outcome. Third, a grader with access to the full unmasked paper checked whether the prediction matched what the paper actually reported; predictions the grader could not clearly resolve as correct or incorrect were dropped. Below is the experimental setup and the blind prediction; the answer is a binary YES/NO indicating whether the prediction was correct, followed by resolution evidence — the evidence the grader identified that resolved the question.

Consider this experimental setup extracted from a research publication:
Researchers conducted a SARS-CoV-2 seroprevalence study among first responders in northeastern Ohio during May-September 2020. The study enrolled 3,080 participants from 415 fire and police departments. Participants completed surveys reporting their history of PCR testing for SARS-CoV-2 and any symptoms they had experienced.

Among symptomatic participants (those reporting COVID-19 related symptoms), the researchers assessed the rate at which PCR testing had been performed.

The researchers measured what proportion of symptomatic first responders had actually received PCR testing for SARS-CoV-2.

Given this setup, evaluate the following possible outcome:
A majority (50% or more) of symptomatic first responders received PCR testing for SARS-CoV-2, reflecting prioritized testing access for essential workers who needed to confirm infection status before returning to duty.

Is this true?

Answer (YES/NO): NO